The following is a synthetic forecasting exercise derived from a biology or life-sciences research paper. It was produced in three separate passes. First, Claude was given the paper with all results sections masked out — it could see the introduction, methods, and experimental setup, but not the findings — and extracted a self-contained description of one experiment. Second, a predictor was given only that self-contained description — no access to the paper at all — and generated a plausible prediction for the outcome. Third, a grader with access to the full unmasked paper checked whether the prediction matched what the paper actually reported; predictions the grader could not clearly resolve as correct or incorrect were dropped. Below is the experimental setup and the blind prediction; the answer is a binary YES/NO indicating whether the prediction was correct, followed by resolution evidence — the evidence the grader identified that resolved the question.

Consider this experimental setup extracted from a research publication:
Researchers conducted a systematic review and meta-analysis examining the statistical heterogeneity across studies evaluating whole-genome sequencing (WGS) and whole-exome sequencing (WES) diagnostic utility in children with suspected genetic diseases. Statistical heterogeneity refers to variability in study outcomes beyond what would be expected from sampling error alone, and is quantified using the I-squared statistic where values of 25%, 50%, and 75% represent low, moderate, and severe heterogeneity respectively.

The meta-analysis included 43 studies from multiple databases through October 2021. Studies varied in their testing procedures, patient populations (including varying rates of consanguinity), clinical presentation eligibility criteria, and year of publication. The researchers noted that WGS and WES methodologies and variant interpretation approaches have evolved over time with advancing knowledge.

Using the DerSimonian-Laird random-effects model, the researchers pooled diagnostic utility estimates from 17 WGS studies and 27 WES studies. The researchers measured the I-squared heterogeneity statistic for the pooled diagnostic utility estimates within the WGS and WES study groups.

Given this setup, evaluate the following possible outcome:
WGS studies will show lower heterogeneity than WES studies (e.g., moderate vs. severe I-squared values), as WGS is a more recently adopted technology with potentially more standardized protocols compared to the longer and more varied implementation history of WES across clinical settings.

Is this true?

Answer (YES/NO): NO